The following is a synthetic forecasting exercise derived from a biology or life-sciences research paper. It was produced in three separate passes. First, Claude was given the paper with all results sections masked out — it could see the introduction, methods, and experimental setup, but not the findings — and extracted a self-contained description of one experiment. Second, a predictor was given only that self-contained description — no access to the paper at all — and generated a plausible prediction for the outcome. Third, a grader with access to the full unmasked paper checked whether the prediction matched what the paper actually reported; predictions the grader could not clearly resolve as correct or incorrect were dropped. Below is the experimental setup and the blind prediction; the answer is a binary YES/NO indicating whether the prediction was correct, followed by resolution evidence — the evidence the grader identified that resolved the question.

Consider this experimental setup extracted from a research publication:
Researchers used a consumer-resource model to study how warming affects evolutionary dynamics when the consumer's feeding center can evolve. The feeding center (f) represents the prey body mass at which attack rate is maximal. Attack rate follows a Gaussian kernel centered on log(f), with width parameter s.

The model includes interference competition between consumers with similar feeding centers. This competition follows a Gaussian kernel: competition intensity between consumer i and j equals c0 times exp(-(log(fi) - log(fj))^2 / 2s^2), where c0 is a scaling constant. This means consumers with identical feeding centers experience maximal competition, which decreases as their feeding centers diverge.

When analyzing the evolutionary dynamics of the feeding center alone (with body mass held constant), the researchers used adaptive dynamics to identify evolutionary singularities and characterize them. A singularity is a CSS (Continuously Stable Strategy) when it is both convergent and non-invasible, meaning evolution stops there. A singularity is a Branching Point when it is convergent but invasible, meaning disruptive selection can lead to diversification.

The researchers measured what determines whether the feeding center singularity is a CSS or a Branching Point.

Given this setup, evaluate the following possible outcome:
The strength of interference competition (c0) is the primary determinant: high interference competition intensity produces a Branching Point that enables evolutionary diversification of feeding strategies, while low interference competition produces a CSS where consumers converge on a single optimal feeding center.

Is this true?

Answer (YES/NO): NO